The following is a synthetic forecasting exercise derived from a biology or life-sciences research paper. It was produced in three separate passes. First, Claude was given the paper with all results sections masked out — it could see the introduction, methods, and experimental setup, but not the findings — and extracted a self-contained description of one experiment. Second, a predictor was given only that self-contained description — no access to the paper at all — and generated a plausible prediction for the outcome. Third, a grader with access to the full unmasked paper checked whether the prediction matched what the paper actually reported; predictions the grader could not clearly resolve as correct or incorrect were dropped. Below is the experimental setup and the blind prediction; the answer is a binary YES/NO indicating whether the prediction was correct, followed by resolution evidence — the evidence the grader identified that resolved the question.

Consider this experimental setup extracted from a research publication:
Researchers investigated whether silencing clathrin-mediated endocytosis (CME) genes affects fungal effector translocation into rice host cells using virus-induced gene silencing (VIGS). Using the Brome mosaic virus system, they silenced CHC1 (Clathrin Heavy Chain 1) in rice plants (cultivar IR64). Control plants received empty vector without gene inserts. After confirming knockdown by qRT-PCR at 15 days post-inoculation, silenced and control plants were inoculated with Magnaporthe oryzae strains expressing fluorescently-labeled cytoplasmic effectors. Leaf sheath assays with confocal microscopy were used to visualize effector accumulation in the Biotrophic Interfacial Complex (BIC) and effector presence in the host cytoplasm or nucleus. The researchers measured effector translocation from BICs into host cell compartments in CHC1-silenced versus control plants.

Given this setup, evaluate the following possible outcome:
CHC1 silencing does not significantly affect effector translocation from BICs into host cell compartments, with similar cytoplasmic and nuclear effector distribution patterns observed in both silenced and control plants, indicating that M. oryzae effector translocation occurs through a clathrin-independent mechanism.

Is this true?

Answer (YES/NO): NO